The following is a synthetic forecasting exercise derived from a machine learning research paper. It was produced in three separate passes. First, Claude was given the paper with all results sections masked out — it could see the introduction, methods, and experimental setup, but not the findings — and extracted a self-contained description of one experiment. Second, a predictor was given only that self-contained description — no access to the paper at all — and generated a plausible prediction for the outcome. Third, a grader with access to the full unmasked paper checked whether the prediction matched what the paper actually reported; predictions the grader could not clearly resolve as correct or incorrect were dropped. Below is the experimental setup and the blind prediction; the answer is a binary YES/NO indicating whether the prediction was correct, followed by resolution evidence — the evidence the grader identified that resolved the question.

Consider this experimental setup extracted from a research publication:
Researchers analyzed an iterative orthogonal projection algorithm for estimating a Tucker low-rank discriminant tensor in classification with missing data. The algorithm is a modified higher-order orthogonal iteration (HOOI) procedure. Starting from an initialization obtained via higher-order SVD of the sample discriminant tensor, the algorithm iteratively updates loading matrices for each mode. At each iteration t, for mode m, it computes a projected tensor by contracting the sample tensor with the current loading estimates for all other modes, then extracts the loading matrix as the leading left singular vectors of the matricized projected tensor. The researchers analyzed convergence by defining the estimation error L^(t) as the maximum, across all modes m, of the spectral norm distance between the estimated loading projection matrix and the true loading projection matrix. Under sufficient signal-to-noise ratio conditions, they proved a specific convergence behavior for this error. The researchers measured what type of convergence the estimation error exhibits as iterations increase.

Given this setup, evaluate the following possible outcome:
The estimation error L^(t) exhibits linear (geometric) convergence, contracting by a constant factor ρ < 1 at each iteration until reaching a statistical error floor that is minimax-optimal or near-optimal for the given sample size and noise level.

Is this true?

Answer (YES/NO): YES